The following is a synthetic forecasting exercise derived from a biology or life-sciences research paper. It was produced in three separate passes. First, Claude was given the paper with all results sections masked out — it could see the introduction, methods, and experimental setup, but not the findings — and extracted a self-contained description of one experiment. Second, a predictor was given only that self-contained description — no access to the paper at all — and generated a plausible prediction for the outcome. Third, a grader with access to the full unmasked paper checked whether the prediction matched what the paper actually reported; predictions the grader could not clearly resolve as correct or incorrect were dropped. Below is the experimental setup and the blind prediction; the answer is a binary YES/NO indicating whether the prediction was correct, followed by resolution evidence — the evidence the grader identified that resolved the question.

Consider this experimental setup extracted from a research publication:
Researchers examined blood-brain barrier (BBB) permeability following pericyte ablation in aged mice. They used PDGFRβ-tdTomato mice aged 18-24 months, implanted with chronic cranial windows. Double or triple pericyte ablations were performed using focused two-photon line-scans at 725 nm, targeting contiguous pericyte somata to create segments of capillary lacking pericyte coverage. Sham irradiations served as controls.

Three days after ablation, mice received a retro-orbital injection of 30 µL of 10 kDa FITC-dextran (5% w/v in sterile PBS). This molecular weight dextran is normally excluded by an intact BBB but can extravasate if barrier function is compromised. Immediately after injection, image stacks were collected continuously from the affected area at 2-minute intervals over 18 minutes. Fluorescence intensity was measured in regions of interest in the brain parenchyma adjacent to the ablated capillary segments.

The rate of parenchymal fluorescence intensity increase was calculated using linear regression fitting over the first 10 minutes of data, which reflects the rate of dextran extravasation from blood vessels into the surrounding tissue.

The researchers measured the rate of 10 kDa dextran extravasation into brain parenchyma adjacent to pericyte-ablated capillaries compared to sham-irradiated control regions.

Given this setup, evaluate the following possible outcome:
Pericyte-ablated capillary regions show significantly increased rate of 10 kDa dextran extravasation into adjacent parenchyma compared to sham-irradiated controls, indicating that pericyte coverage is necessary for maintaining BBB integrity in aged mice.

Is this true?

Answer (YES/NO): NO